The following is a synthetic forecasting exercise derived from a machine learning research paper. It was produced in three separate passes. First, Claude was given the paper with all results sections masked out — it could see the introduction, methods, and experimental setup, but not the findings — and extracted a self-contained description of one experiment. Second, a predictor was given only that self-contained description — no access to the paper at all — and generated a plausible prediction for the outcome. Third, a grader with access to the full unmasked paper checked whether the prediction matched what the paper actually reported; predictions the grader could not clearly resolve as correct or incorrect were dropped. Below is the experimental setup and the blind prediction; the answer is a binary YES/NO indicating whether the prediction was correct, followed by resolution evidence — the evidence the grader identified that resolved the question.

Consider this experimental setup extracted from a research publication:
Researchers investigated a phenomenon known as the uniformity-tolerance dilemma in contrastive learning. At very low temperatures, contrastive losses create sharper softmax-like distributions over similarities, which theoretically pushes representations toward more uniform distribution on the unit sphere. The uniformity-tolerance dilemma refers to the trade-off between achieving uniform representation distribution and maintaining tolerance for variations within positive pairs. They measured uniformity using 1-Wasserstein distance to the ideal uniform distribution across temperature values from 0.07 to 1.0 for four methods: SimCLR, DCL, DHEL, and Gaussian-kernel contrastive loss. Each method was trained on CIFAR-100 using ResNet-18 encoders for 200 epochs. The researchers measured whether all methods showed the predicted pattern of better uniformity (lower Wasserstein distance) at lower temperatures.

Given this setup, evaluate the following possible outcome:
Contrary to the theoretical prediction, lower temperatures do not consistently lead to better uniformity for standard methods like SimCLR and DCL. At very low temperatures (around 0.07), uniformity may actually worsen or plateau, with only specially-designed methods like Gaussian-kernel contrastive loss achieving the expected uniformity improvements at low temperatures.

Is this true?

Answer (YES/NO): NO